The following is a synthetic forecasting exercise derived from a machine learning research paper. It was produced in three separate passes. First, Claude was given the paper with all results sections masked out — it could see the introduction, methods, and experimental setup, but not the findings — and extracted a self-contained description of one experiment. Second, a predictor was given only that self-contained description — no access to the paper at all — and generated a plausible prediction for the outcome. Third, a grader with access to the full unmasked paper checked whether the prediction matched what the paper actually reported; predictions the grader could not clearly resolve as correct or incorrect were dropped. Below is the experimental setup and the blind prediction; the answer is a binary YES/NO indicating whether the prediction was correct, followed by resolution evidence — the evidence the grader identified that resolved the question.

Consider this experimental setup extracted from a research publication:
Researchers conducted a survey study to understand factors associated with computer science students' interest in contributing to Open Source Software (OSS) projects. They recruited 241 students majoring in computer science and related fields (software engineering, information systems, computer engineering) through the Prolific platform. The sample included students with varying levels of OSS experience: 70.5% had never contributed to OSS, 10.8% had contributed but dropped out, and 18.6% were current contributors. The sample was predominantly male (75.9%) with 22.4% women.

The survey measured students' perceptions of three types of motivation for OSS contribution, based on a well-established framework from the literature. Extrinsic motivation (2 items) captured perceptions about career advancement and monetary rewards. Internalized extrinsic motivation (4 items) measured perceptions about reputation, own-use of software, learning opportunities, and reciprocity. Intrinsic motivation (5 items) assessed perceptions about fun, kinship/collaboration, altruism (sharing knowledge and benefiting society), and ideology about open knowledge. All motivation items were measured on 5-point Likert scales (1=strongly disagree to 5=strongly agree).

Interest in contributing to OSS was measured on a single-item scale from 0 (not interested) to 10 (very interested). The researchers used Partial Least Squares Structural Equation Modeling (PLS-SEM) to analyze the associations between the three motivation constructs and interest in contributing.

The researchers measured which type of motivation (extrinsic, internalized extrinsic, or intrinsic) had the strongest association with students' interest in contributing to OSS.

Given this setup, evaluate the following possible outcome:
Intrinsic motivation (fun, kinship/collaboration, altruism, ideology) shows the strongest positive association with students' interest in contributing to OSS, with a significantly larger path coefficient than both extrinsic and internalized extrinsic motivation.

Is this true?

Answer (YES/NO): YES